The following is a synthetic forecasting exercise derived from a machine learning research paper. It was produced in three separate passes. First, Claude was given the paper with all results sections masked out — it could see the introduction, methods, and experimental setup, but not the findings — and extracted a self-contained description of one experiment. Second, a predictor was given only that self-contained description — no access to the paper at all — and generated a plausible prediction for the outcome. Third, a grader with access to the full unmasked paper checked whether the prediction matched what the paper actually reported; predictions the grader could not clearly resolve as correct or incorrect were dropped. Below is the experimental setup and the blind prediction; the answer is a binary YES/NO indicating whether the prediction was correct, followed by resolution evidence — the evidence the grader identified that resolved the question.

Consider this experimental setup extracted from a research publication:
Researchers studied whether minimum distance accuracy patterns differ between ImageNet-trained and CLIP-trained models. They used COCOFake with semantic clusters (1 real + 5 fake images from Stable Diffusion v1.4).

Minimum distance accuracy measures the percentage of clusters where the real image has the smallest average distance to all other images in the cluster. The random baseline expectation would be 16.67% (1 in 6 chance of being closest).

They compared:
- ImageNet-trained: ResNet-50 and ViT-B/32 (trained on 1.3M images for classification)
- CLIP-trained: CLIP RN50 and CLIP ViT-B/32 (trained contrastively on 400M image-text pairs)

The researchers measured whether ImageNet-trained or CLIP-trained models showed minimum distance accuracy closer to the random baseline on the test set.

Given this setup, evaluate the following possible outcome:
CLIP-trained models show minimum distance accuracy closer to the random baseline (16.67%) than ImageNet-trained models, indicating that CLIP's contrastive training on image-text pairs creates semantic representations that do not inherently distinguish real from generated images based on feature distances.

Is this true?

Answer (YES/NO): NO